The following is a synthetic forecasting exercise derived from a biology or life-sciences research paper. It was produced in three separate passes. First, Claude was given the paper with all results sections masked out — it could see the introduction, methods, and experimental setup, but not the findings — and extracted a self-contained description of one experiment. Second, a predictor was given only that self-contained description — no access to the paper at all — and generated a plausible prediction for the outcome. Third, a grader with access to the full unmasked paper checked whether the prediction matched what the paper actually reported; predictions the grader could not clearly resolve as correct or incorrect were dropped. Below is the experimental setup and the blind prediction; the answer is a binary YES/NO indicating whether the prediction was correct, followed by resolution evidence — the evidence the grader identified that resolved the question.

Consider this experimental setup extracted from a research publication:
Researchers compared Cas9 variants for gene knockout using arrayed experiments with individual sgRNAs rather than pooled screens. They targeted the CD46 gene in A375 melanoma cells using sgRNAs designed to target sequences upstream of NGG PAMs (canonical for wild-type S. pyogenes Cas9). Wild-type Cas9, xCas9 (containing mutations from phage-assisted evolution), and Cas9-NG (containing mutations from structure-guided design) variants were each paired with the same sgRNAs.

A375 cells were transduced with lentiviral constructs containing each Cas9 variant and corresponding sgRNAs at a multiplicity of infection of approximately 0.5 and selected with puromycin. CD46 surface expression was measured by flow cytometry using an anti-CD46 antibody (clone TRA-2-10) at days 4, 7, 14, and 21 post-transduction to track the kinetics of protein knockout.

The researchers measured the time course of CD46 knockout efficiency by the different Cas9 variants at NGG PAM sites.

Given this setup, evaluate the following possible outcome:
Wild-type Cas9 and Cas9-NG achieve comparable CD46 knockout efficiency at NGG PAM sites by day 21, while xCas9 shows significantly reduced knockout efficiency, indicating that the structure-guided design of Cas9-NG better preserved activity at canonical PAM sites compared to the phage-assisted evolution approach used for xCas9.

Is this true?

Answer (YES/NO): NO